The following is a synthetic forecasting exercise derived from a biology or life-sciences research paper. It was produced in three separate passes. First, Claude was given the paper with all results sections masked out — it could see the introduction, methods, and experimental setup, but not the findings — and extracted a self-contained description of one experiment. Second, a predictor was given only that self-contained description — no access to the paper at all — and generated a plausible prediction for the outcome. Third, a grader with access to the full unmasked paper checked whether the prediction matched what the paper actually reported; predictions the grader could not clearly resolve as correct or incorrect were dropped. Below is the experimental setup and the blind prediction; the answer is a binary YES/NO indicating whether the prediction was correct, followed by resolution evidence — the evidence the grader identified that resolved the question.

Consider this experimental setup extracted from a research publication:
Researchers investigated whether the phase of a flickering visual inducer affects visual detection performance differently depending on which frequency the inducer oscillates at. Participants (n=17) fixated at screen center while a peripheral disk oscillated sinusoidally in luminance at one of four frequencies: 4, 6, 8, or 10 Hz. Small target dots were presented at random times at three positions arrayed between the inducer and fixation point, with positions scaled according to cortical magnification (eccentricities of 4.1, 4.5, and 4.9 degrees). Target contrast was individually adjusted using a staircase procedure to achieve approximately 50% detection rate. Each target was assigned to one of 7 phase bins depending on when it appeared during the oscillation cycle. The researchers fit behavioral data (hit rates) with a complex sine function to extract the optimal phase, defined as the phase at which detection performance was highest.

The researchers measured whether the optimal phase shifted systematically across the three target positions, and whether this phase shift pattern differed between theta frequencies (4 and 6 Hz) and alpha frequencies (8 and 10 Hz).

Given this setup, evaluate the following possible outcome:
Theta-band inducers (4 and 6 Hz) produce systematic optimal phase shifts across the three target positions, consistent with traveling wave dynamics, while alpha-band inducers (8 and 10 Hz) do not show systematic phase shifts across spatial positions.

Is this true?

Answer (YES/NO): NO